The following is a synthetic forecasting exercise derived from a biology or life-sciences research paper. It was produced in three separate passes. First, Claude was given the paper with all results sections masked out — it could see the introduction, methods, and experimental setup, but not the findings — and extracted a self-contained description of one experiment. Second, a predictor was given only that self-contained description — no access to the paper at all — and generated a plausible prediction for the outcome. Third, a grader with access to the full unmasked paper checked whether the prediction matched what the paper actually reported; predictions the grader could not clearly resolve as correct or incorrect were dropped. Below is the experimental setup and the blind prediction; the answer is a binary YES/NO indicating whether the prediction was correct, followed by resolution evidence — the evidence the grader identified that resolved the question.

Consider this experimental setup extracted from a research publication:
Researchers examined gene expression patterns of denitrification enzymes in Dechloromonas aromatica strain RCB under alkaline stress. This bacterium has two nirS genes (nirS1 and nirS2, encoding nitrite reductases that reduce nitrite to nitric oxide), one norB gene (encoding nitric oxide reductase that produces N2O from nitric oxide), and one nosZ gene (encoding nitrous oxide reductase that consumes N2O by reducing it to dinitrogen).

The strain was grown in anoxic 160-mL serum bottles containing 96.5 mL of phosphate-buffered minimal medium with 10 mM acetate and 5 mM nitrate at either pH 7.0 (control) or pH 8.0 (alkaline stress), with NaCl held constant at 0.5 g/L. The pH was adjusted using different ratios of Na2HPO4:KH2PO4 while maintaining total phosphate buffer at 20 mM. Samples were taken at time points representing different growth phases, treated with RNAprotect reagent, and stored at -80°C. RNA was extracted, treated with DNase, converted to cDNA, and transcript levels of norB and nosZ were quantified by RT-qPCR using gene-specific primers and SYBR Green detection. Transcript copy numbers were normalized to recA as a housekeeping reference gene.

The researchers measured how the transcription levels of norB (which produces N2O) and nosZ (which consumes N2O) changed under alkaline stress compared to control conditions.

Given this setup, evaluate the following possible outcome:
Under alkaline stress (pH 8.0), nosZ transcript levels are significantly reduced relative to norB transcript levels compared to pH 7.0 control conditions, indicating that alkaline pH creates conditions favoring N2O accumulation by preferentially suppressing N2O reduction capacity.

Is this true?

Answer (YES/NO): NO